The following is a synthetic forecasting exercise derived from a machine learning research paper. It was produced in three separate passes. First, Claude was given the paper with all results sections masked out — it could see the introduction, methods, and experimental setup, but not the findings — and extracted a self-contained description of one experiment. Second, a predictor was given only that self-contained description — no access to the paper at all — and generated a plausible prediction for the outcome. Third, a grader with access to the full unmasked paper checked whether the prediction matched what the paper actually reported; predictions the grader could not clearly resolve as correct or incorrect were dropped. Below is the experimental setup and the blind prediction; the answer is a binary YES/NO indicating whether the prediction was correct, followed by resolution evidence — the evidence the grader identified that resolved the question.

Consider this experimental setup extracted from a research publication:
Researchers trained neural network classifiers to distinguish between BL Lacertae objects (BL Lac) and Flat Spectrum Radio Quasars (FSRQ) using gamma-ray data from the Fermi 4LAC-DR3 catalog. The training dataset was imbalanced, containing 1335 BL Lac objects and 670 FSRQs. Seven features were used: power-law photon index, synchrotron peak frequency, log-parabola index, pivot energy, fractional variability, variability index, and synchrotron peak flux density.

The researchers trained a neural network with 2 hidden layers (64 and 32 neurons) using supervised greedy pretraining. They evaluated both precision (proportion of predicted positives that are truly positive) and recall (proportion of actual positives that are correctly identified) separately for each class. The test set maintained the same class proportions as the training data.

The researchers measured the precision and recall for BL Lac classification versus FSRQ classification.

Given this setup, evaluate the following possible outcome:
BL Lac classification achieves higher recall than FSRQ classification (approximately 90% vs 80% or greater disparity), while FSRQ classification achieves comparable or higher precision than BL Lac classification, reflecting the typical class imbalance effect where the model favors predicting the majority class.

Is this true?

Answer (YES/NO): NO